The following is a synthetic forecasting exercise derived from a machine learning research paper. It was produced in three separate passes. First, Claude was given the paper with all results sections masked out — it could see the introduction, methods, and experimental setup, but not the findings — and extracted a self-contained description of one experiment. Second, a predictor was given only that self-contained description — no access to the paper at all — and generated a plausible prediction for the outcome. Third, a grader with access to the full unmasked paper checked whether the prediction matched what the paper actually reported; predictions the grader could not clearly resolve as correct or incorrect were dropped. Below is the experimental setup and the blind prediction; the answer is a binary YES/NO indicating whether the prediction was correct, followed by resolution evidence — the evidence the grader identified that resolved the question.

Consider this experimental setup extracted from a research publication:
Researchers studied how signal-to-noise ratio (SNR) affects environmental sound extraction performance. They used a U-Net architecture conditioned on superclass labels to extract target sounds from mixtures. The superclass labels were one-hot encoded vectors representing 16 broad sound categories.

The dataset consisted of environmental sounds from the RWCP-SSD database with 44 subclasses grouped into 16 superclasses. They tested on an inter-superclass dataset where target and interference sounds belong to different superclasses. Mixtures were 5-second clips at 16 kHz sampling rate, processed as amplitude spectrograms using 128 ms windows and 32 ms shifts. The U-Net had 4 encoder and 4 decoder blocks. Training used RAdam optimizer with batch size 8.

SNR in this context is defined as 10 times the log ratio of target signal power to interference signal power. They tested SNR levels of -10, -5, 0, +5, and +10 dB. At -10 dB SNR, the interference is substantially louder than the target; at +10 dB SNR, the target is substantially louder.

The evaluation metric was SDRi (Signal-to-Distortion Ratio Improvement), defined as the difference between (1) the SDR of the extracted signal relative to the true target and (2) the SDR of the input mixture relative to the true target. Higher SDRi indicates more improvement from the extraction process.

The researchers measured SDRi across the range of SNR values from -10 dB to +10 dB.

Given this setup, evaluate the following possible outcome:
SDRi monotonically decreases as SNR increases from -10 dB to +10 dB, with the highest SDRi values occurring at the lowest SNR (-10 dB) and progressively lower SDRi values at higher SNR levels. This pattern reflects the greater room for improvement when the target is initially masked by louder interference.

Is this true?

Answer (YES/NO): YES